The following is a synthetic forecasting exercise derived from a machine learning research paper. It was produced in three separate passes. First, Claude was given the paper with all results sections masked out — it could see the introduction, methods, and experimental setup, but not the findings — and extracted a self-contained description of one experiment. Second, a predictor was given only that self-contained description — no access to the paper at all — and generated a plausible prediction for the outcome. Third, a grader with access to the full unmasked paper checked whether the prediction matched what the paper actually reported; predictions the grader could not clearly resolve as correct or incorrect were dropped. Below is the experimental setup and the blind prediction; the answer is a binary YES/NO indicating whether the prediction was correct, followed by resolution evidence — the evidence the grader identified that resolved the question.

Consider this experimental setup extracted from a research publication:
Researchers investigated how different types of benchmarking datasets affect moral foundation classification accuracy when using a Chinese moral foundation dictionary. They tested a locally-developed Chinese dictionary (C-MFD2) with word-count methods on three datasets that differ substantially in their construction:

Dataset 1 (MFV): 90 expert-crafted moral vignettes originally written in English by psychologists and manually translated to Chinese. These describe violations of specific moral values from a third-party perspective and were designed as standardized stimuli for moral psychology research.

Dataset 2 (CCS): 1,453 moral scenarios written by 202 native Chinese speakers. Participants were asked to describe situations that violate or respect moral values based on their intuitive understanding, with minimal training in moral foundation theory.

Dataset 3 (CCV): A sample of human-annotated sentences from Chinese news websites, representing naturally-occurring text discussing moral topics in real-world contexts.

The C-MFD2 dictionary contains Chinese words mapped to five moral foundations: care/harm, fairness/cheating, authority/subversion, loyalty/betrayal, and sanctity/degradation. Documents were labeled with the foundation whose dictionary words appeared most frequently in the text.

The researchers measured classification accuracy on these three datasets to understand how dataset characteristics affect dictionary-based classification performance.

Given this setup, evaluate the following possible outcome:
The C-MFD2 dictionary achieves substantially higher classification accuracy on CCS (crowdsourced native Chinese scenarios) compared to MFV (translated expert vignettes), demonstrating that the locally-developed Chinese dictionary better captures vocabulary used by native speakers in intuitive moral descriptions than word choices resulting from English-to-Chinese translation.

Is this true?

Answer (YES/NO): YES